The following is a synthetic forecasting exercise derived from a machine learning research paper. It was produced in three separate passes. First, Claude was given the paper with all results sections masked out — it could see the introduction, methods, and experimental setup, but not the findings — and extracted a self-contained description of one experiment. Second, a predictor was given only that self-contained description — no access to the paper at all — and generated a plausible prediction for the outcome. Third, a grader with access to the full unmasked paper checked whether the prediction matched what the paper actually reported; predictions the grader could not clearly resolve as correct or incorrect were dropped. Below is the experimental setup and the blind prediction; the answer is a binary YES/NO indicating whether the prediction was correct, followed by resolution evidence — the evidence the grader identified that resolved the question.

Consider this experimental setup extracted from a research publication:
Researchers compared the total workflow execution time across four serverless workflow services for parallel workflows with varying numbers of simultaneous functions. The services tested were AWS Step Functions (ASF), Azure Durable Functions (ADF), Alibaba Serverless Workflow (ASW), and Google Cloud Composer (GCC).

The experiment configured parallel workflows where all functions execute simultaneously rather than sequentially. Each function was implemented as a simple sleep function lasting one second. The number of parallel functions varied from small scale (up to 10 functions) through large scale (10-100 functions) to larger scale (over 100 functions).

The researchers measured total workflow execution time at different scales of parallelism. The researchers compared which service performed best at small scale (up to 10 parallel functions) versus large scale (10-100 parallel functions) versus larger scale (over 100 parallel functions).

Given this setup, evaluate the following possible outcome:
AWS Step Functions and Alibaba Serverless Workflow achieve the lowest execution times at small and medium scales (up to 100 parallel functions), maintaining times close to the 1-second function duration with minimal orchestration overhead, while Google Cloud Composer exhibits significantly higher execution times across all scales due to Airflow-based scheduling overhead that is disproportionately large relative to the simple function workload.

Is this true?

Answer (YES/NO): NO